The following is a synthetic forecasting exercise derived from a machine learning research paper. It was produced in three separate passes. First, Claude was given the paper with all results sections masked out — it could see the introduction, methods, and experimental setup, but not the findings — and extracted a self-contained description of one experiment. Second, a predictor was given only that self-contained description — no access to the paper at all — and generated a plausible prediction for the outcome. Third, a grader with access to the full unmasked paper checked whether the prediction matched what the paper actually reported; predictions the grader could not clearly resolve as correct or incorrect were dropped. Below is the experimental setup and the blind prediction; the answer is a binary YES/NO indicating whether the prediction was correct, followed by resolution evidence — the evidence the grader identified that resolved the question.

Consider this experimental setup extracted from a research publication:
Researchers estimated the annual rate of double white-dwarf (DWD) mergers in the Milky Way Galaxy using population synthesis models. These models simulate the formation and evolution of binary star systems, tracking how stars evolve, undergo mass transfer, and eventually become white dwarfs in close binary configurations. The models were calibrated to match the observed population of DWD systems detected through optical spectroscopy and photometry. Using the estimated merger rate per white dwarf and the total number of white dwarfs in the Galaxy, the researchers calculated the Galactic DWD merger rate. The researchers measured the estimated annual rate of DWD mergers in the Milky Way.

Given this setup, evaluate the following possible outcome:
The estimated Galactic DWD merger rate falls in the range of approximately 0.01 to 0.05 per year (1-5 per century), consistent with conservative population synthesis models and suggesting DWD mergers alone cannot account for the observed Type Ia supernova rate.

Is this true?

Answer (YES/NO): NO